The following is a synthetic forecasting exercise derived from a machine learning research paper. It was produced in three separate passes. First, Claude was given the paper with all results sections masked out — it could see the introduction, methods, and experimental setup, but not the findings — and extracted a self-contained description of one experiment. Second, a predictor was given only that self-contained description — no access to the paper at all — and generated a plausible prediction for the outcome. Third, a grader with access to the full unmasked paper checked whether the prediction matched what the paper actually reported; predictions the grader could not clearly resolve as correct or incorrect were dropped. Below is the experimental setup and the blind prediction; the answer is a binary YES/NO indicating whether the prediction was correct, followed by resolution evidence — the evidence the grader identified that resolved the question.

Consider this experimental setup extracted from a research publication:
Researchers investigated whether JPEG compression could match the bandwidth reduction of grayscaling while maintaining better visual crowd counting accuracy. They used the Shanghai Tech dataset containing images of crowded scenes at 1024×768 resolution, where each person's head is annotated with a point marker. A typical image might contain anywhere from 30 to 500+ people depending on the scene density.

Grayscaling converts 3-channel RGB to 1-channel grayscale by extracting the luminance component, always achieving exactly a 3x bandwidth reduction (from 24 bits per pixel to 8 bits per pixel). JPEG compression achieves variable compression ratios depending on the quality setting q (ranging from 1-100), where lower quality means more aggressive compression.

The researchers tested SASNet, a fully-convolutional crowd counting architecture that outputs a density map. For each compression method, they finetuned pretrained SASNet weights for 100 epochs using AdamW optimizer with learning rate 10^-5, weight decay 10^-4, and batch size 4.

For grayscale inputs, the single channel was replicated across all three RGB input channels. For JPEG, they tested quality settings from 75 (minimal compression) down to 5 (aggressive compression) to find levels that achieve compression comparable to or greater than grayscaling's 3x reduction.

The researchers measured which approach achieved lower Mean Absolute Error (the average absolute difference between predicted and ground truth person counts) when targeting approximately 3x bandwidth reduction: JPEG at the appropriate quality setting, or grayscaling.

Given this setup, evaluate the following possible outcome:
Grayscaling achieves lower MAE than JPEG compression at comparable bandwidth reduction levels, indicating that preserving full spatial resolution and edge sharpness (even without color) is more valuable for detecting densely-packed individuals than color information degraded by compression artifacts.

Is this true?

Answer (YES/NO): NO